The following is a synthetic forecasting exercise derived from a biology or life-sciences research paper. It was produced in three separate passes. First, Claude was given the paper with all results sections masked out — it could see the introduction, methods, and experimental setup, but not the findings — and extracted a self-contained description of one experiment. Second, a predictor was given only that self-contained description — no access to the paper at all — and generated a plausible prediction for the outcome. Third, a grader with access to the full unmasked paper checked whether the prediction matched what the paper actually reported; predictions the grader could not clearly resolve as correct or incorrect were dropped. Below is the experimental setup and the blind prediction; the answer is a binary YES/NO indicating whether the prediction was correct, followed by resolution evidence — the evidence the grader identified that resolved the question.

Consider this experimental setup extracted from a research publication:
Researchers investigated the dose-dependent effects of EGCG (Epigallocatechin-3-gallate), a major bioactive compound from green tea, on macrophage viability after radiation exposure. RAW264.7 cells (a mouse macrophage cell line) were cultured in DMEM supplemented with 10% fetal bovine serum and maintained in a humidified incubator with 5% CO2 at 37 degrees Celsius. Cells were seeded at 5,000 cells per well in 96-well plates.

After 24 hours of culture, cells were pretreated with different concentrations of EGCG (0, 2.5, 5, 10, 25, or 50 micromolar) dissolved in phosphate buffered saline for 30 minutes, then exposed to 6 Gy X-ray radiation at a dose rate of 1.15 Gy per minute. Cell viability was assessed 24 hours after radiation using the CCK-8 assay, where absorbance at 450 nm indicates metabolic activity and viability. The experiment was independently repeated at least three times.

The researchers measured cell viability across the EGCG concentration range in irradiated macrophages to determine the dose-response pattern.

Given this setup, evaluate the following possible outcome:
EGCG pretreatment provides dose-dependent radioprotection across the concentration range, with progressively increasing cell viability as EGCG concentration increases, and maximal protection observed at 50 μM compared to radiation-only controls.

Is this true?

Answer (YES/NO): NO